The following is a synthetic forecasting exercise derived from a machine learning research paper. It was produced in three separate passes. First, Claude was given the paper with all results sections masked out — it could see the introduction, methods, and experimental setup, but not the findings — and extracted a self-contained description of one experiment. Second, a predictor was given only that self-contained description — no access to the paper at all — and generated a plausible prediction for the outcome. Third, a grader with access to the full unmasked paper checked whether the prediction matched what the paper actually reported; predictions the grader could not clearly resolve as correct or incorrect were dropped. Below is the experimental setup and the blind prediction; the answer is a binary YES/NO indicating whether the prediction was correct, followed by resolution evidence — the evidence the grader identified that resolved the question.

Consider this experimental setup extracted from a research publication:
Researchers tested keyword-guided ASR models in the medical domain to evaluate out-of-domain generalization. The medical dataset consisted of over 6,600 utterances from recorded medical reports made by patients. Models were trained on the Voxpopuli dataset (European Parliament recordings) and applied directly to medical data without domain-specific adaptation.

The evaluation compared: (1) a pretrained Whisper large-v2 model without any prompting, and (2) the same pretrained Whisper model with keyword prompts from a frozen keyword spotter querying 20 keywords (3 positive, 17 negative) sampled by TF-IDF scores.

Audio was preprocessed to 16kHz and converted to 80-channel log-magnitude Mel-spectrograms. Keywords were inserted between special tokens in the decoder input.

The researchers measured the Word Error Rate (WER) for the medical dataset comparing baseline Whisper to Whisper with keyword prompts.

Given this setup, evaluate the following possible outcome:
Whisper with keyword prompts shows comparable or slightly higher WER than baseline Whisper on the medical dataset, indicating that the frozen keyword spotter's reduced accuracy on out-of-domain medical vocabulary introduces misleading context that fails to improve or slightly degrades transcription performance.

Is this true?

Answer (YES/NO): NO